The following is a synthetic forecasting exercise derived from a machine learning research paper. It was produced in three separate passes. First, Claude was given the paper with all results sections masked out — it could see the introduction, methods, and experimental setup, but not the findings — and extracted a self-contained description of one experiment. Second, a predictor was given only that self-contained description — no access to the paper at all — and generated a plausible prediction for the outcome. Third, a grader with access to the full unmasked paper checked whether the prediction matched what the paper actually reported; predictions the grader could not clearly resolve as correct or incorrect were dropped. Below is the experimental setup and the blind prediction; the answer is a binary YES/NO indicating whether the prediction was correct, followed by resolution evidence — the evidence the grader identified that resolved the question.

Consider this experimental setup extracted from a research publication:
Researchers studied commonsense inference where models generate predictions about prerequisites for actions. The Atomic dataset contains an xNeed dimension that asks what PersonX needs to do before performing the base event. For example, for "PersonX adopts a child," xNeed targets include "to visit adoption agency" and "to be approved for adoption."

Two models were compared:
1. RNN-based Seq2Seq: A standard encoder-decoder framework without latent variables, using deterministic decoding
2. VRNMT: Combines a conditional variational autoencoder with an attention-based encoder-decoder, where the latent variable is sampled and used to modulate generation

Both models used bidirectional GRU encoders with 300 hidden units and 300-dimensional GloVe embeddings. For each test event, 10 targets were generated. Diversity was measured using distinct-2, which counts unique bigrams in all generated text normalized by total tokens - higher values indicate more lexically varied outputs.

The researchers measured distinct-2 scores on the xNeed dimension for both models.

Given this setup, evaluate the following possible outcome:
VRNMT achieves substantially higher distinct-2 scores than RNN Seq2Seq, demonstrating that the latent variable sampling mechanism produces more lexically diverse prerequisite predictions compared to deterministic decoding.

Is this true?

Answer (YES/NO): NO